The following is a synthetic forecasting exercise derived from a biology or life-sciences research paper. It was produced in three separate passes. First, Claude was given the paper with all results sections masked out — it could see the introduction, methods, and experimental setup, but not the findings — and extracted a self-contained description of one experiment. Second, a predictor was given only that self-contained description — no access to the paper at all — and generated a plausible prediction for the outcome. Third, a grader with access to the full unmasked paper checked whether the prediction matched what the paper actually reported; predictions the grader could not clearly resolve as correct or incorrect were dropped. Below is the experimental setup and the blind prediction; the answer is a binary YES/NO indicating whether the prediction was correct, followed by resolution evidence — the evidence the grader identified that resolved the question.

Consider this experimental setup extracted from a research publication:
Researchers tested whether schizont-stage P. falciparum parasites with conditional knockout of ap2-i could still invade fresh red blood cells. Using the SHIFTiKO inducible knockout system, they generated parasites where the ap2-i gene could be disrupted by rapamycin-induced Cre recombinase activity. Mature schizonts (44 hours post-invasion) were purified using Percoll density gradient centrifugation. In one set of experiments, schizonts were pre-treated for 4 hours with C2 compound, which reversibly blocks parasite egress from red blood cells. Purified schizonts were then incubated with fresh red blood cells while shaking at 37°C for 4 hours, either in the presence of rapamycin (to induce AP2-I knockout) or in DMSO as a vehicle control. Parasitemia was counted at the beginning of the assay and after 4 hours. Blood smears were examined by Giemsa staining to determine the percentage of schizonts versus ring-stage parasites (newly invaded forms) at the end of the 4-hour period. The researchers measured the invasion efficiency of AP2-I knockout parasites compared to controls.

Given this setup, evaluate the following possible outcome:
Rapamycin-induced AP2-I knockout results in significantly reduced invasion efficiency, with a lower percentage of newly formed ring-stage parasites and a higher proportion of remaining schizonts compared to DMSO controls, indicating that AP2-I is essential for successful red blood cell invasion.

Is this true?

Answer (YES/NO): YES